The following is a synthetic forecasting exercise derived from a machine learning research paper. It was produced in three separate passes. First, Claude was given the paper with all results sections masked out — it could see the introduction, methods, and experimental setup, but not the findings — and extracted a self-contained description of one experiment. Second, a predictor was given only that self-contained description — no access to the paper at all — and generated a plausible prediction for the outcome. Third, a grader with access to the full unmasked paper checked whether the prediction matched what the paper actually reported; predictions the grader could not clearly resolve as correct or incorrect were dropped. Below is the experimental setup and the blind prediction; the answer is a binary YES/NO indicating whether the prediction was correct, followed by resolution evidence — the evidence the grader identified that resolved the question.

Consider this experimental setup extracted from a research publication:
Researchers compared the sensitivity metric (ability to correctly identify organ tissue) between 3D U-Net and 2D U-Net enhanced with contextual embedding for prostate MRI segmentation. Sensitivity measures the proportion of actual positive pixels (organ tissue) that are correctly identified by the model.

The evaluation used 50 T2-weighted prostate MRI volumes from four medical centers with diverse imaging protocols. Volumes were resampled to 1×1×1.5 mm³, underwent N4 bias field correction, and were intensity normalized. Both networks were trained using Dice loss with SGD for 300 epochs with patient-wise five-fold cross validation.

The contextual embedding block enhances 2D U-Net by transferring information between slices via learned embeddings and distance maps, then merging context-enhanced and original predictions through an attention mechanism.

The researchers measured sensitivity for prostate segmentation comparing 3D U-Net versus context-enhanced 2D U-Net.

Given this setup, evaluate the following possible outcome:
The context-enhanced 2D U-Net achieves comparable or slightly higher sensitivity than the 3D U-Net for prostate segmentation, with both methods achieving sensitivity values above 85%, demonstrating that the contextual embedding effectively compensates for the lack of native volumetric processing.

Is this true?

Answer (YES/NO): YES